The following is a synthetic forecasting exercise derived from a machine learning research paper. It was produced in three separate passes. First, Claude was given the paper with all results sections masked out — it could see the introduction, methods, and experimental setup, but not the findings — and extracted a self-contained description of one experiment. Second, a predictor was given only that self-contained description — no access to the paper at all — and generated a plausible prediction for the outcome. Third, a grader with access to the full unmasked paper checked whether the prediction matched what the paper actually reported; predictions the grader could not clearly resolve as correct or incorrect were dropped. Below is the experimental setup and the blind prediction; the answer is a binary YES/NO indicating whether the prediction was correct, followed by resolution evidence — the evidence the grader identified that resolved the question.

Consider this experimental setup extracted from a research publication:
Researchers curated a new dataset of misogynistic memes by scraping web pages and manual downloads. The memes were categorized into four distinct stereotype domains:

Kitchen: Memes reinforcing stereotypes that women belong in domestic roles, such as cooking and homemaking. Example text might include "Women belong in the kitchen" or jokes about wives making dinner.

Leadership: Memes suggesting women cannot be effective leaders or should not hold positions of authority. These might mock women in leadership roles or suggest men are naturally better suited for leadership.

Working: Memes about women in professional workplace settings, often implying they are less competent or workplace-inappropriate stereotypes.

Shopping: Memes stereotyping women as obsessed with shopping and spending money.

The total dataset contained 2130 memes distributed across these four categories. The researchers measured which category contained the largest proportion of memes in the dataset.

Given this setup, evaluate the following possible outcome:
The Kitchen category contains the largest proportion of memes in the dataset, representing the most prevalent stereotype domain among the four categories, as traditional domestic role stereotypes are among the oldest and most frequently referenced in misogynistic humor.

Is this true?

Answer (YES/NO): YES